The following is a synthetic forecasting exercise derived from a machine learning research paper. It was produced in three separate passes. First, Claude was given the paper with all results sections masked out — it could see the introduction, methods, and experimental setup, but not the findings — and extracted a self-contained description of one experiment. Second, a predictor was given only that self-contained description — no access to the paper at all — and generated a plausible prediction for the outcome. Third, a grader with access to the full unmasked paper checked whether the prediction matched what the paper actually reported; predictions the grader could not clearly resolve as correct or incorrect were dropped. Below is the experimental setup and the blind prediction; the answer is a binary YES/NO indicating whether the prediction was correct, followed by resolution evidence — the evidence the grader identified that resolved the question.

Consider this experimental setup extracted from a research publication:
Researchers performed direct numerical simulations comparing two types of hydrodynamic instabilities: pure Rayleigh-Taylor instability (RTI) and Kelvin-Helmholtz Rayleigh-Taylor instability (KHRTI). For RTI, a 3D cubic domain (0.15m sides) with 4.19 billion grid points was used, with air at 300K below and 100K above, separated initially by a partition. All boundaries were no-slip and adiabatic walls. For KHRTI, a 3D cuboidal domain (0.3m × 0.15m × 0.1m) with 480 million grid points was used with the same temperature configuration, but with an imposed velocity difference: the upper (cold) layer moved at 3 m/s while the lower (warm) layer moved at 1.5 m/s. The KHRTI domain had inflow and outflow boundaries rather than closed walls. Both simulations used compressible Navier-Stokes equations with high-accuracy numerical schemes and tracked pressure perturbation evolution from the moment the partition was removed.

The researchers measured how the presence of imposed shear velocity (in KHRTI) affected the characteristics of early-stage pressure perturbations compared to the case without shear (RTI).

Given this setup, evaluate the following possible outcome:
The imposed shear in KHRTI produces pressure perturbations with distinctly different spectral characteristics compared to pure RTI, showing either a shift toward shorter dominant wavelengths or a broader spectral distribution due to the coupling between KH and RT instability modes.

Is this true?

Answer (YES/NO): YES